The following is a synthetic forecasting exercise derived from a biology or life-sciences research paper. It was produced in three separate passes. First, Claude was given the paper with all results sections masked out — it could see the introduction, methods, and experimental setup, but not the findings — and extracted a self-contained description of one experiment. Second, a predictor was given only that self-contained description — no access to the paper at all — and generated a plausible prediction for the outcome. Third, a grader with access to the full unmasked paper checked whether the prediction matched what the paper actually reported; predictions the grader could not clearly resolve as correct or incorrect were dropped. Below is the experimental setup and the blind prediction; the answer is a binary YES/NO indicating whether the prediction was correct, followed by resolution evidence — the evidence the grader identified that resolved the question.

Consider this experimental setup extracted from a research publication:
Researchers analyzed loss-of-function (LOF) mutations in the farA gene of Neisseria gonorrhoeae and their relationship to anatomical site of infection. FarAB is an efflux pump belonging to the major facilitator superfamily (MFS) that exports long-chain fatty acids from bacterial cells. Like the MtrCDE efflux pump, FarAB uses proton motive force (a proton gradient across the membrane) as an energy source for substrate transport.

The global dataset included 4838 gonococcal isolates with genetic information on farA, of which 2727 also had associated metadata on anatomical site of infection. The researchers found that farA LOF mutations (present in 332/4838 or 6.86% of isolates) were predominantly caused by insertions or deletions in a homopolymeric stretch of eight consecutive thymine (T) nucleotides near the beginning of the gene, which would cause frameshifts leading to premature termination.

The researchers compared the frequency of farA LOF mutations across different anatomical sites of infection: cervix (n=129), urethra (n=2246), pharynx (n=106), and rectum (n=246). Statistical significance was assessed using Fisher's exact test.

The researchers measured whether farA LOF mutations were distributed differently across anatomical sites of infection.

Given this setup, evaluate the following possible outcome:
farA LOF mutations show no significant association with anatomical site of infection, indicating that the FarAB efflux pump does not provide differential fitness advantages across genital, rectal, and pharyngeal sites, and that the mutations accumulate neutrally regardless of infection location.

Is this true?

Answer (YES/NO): NO